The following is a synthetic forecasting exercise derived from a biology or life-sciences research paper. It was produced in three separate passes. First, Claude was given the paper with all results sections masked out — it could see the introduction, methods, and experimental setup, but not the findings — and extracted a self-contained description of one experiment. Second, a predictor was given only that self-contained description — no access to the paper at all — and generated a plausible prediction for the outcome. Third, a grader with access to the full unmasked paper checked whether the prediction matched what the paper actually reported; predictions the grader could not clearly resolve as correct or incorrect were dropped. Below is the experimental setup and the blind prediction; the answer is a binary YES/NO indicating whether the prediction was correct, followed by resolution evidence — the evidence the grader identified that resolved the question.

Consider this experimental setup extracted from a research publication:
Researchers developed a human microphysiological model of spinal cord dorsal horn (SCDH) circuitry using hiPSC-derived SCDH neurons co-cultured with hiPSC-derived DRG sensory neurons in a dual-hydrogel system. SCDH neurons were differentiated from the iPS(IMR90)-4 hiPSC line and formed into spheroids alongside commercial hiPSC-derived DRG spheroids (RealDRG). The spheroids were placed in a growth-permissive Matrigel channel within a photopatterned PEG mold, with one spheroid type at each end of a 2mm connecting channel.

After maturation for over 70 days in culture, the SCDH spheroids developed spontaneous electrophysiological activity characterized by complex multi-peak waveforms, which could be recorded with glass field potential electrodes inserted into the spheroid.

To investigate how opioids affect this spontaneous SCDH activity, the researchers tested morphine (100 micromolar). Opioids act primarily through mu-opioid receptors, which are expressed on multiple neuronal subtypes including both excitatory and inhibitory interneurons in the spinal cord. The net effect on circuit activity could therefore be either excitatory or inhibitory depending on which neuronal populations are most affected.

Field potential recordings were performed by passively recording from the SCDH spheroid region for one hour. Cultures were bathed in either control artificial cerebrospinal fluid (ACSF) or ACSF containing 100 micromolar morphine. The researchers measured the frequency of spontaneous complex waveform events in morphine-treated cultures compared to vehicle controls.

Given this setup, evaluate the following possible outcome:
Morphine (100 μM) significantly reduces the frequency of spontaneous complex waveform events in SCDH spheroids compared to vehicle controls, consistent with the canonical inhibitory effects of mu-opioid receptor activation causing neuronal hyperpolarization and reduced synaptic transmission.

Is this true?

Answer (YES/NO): NO